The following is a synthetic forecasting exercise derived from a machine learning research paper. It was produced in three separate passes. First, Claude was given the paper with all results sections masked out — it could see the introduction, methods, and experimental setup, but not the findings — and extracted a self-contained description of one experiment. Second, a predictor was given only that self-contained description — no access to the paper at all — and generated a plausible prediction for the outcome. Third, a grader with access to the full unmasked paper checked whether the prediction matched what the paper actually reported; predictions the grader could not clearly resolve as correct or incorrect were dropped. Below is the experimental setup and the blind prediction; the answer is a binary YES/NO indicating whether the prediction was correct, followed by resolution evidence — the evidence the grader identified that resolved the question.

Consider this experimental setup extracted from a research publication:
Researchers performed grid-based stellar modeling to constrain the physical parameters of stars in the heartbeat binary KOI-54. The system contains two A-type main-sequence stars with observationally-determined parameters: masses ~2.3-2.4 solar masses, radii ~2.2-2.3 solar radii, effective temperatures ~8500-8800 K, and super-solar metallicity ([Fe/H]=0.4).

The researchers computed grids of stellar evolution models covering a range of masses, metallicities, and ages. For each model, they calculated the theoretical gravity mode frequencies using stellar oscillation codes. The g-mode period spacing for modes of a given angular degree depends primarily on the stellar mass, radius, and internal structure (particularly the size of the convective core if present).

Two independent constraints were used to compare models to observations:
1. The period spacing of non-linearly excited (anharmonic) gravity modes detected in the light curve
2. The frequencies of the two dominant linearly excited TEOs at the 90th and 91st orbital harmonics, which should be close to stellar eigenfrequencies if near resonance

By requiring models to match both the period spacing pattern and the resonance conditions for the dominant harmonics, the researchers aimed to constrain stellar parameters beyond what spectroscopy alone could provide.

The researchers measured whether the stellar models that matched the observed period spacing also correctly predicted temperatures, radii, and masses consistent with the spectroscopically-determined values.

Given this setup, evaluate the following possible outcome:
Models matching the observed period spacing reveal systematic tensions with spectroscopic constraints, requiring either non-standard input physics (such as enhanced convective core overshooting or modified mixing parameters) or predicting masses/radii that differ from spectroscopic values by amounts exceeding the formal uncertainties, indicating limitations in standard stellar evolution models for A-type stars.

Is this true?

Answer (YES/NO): NO